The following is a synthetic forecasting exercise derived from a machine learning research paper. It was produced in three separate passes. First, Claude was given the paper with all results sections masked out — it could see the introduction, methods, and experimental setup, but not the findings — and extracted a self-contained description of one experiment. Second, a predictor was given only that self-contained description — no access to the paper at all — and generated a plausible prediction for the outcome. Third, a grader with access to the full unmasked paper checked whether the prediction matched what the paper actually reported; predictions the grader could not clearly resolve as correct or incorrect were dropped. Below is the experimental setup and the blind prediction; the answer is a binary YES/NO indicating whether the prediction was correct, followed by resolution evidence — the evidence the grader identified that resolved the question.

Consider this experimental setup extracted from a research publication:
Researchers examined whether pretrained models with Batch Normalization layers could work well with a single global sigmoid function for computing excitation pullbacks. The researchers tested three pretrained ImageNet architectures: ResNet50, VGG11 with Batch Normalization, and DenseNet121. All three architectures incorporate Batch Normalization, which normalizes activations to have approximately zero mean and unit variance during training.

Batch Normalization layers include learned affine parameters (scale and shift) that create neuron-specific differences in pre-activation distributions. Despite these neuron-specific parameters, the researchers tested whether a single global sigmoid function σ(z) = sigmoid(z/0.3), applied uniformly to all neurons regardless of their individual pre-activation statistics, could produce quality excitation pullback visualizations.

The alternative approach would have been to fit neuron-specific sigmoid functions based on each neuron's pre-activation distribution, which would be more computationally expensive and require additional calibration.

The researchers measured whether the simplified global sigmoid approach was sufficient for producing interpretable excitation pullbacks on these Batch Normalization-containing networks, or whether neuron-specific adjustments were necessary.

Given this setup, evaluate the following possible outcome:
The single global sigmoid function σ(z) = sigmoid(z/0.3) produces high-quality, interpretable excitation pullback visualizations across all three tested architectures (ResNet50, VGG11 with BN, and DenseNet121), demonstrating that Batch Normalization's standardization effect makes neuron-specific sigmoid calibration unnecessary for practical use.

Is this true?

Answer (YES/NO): YES